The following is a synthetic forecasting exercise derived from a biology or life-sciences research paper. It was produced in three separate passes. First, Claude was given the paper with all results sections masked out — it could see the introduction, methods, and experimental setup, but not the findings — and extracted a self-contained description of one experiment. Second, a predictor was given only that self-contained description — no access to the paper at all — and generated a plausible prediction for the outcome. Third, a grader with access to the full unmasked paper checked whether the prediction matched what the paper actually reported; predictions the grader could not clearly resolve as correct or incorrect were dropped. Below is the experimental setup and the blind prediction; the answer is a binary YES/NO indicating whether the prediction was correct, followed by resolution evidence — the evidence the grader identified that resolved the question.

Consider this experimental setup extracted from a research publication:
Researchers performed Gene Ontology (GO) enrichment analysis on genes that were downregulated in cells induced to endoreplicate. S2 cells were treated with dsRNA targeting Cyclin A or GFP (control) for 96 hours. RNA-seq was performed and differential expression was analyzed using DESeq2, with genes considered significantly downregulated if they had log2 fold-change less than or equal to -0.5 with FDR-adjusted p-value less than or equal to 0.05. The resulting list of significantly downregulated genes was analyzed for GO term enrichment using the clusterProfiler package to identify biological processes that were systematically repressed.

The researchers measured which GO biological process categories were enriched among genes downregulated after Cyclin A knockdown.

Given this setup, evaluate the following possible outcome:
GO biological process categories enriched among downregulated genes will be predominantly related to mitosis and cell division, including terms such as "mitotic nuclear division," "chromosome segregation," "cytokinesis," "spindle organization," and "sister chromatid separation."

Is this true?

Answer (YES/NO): YES